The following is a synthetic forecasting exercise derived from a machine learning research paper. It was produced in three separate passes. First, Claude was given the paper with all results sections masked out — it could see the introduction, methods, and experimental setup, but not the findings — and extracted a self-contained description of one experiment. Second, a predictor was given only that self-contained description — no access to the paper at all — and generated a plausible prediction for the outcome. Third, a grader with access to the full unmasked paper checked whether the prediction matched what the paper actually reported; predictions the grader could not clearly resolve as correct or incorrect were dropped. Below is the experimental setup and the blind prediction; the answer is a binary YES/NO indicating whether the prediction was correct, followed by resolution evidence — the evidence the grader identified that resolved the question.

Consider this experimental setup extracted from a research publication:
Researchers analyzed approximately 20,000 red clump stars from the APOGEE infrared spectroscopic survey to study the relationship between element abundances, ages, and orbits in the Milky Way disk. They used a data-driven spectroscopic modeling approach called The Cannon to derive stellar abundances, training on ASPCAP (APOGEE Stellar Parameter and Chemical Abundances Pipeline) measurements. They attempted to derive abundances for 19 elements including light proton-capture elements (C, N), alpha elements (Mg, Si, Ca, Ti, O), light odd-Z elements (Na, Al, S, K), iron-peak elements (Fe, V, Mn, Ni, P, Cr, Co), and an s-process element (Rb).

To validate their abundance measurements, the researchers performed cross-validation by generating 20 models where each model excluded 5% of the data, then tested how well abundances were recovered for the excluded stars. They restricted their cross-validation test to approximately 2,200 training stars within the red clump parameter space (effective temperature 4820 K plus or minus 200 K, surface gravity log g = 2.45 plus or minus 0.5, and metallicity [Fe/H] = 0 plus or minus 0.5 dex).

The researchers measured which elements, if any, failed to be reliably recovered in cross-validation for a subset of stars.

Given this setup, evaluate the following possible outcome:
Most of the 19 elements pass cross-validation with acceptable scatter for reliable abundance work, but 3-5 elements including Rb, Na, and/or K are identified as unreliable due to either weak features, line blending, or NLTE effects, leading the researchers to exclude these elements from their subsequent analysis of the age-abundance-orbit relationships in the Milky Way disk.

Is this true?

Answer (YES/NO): NO